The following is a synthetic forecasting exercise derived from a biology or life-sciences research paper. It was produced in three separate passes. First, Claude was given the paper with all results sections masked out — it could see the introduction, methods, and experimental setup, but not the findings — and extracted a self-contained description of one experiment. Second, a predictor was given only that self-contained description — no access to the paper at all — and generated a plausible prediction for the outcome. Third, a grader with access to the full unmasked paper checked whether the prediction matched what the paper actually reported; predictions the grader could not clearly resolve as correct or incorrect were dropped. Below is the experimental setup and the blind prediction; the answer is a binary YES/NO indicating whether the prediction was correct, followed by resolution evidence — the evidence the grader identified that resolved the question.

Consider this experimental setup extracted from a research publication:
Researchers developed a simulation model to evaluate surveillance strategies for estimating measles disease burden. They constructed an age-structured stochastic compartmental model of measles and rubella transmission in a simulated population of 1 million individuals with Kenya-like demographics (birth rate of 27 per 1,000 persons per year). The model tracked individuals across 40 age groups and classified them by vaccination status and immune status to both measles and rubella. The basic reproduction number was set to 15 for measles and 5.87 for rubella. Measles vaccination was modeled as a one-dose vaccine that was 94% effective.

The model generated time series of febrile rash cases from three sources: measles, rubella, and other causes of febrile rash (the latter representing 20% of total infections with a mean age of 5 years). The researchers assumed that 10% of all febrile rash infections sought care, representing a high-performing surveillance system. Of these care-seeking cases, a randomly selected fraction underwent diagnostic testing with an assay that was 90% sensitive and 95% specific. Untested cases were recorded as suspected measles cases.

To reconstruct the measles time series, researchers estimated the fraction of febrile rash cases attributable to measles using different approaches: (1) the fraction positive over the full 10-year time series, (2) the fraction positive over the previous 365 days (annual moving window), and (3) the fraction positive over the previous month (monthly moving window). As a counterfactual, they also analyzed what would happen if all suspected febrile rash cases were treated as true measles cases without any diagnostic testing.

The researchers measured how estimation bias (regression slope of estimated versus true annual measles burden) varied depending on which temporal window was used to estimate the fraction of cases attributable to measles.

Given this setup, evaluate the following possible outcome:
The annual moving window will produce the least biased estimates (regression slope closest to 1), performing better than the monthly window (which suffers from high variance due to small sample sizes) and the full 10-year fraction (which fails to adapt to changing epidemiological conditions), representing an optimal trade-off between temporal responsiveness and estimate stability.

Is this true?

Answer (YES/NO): NO